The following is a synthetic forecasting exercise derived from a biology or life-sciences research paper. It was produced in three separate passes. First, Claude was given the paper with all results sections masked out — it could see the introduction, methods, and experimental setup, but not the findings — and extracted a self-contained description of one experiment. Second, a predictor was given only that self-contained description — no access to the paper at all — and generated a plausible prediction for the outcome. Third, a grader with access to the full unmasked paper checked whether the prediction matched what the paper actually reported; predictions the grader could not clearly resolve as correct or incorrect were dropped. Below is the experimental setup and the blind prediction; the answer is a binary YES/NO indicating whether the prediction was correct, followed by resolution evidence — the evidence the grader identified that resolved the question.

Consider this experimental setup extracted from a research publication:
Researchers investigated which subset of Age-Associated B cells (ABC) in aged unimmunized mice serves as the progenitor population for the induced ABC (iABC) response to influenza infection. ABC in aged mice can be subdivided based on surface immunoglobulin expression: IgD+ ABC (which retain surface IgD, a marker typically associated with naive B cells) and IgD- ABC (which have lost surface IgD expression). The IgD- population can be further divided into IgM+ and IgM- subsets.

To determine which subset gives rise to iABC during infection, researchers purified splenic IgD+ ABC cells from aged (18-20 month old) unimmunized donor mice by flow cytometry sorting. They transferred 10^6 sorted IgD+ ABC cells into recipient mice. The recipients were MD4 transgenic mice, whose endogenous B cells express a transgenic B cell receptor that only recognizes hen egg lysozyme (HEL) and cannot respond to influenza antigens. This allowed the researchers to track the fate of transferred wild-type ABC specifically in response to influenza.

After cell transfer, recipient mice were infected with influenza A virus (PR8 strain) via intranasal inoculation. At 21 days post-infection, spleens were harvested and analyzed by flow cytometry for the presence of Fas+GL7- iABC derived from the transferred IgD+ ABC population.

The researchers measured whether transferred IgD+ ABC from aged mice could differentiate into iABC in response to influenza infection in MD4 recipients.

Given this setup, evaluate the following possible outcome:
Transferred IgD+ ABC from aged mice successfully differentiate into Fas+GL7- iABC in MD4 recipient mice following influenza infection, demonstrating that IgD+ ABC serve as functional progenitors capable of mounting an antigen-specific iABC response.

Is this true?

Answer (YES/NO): YES